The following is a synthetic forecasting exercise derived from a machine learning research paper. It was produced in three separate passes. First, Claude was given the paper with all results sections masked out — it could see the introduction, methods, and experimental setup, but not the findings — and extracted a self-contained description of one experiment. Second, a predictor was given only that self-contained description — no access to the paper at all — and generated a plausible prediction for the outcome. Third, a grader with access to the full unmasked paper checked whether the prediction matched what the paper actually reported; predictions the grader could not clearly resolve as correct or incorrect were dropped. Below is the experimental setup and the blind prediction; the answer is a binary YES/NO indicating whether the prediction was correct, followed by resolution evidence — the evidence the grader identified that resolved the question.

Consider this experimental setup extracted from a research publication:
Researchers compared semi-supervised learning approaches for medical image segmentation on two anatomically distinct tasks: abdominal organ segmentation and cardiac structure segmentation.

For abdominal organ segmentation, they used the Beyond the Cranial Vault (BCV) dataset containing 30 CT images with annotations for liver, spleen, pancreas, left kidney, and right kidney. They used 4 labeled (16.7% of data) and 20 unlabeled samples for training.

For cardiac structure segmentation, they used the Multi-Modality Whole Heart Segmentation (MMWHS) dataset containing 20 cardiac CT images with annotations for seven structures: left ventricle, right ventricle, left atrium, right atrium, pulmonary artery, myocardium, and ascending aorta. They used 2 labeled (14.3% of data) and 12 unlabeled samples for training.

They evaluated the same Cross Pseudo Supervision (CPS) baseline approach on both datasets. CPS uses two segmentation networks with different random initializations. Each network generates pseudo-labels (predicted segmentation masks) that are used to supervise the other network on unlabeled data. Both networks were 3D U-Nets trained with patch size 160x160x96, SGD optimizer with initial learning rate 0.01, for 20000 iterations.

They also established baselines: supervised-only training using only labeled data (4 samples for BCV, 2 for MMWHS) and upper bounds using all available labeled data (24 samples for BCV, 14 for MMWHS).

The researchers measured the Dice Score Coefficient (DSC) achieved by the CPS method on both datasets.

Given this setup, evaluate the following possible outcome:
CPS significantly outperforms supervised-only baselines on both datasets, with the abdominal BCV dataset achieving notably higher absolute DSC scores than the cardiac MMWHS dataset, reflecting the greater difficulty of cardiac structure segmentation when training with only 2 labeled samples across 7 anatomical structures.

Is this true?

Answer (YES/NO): NO